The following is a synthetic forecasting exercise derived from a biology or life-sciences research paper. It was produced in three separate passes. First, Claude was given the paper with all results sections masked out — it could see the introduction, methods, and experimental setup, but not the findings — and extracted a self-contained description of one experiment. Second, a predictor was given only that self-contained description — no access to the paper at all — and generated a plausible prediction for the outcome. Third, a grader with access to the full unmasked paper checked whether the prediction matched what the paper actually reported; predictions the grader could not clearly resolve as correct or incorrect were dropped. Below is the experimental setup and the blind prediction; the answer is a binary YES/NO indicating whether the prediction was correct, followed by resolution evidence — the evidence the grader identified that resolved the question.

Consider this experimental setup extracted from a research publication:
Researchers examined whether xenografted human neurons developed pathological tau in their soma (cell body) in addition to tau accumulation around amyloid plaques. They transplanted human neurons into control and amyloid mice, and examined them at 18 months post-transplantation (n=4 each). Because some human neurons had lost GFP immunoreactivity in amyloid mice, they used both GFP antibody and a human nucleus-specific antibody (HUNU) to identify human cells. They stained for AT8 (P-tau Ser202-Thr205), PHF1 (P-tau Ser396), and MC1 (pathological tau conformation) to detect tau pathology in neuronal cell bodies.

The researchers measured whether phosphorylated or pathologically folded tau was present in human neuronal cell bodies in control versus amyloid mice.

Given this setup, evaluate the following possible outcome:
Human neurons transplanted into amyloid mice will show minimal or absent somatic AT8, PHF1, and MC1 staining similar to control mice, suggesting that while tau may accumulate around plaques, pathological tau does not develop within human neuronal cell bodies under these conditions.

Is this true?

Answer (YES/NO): NO